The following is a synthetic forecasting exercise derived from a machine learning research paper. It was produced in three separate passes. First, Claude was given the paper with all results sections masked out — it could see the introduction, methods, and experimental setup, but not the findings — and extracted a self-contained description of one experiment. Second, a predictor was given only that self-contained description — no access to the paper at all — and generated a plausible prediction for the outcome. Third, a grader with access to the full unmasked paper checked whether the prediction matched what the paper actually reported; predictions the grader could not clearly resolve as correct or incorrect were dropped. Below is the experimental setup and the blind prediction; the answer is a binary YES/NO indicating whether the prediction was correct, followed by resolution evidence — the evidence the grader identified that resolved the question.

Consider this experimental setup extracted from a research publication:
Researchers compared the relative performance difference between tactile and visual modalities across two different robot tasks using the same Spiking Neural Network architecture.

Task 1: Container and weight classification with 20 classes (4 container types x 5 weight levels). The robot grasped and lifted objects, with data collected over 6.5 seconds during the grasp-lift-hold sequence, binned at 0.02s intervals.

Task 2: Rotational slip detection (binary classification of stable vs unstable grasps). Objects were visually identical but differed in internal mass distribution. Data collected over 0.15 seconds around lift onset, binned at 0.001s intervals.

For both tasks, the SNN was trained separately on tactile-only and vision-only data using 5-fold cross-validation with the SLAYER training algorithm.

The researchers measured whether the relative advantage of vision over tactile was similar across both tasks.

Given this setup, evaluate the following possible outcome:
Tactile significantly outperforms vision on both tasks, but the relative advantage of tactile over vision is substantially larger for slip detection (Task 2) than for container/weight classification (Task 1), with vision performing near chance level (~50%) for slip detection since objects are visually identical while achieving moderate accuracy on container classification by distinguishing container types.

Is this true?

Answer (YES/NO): NO